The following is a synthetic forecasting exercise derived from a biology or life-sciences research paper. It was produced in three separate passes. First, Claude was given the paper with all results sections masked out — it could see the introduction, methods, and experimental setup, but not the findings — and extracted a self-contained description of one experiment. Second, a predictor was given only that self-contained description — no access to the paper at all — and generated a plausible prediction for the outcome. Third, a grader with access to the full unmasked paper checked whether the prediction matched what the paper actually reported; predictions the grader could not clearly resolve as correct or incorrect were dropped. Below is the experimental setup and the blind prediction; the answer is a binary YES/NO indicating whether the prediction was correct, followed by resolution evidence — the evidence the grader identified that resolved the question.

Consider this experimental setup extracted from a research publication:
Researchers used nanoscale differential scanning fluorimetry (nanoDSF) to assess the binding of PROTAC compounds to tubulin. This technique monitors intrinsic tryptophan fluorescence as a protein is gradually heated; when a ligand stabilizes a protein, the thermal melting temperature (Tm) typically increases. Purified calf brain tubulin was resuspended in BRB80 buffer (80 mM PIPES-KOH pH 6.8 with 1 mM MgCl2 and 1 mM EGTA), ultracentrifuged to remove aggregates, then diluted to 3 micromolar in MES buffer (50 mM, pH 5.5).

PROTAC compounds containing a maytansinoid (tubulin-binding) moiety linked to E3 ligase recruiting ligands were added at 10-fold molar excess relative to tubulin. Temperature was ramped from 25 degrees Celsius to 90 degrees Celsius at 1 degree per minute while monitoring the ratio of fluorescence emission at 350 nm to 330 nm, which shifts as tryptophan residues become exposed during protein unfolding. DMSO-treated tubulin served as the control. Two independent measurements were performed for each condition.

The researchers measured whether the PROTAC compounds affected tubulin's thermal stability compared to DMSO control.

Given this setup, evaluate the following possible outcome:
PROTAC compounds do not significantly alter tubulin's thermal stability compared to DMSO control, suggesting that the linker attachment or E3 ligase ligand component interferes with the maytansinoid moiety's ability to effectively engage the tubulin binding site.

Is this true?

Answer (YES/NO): NO